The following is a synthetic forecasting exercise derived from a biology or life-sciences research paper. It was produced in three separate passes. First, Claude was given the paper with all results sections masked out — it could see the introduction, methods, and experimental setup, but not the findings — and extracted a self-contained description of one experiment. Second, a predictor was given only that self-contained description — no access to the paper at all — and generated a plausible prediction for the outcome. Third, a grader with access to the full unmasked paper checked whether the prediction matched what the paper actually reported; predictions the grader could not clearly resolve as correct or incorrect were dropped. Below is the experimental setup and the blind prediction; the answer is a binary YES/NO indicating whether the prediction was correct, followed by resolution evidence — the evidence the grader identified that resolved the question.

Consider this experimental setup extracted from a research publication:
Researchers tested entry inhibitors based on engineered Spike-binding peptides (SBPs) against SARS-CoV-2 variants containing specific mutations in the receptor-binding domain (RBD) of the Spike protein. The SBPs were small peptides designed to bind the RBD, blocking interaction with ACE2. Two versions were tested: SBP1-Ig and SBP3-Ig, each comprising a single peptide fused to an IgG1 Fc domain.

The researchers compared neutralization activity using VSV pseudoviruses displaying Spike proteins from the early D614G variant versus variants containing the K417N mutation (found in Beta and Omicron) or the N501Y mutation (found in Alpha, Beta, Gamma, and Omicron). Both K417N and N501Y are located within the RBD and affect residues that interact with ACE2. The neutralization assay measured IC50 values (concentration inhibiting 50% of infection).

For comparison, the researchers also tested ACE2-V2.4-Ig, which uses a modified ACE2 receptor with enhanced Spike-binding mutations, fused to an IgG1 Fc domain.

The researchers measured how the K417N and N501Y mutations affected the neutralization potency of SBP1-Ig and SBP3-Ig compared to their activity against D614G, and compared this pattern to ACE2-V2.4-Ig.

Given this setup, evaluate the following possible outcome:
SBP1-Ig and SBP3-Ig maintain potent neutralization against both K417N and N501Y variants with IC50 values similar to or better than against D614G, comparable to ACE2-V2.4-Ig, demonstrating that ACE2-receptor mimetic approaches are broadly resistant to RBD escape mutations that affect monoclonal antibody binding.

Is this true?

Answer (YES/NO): NO